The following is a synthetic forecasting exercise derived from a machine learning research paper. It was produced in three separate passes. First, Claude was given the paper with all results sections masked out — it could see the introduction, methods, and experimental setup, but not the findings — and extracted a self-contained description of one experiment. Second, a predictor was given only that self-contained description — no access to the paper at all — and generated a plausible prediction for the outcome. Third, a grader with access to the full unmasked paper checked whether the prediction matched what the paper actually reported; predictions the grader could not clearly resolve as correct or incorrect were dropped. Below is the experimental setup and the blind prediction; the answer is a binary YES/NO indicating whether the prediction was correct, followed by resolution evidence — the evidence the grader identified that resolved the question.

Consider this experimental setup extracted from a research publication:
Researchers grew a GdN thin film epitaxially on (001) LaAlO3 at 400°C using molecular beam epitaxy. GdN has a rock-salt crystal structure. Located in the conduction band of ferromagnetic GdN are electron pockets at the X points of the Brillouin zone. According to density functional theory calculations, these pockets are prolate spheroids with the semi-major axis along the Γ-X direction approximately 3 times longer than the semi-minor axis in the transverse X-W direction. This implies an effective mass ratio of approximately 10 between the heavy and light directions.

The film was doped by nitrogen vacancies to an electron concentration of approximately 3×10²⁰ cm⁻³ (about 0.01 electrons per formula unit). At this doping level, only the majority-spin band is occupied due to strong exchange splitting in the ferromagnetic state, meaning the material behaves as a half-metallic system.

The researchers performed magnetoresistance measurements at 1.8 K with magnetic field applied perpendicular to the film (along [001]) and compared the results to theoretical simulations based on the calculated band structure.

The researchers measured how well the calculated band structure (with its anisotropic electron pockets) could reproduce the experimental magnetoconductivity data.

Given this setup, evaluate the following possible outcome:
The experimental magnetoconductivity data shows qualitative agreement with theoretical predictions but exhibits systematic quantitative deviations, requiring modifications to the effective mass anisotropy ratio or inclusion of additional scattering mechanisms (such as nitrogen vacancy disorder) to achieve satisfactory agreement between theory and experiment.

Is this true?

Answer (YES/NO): NO